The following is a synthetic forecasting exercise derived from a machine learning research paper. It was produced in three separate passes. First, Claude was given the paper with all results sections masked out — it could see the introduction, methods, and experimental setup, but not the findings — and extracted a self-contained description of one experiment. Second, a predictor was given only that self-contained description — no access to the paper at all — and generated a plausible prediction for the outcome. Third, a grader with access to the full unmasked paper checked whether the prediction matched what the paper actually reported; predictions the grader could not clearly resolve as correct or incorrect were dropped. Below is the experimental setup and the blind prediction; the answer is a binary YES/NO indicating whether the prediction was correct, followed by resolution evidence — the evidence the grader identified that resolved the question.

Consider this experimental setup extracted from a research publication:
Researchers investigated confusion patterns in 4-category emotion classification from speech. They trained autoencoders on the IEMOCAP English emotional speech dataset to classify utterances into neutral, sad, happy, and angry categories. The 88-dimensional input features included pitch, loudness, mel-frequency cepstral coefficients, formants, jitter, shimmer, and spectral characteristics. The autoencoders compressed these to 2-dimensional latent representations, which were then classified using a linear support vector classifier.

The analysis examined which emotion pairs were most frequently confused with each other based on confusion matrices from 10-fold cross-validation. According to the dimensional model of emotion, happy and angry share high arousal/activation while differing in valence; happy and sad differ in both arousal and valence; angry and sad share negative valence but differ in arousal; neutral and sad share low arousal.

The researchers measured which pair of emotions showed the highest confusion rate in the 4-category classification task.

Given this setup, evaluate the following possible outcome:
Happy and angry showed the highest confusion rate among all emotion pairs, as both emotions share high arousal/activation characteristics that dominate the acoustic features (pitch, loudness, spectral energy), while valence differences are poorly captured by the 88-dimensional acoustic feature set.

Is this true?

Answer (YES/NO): NO